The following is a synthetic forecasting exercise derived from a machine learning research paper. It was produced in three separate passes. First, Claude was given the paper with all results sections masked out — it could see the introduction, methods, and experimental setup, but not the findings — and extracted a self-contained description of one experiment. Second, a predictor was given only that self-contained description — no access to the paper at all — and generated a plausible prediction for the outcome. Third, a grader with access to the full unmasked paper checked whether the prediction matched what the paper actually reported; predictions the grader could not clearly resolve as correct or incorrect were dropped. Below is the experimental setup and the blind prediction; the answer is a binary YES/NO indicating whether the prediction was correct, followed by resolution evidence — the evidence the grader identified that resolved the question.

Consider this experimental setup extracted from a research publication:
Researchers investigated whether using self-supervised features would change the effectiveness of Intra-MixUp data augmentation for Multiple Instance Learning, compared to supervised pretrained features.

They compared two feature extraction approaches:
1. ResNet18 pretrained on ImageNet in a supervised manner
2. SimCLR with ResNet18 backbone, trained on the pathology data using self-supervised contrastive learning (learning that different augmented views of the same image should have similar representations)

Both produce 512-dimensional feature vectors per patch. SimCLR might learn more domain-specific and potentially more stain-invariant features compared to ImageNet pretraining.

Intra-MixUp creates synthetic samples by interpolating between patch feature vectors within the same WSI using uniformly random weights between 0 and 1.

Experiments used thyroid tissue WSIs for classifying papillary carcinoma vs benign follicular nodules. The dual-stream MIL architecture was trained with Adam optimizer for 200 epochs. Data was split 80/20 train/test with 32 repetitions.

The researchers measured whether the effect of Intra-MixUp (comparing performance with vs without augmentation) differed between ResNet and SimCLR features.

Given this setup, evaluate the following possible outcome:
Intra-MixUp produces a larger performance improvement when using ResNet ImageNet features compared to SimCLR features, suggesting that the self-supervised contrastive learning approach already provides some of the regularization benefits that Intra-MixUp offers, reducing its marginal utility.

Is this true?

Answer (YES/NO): NO